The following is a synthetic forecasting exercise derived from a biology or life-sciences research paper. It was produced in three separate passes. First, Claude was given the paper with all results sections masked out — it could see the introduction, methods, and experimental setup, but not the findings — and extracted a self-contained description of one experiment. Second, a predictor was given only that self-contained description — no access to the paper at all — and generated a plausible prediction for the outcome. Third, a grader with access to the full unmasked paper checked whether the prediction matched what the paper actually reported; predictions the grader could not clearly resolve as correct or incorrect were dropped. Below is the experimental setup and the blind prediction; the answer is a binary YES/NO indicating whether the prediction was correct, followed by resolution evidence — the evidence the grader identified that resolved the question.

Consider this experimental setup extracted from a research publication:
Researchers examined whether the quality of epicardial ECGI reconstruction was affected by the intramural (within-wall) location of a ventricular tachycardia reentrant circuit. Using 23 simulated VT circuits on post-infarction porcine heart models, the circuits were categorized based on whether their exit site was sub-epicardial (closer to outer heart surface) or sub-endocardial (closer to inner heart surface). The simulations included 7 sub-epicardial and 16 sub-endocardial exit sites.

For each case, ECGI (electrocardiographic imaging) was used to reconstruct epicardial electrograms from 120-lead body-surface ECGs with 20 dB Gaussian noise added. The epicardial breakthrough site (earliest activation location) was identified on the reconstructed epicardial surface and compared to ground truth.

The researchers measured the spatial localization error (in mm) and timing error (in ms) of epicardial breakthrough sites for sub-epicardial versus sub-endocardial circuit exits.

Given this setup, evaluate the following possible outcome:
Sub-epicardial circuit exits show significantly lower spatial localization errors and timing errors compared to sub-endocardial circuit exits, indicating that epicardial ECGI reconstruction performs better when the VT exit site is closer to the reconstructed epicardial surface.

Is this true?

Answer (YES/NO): NO